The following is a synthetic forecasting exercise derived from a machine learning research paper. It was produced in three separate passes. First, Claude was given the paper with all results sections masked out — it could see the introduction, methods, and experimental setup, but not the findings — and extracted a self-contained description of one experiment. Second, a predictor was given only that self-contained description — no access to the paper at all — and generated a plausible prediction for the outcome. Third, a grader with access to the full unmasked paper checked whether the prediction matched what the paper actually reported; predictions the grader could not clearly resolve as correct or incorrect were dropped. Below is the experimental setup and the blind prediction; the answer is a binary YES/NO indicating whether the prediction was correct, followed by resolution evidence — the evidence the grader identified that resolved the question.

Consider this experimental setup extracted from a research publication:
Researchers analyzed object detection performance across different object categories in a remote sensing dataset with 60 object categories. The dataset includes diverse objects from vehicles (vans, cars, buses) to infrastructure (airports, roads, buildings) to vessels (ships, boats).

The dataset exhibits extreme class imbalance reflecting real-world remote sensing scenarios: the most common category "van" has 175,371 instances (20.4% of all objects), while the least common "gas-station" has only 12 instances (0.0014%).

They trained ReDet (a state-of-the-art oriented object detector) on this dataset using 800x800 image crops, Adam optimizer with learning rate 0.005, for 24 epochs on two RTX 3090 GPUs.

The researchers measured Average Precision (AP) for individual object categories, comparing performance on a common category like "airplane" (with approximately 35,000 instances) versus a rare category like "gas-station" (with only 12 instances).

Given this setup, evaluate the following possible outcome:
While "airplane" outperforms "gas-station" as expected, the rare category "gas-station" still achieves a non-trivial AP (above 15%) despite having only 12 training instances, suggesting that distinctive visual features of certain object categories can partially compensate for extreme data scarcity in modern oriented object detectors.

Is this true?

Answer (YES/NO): NO